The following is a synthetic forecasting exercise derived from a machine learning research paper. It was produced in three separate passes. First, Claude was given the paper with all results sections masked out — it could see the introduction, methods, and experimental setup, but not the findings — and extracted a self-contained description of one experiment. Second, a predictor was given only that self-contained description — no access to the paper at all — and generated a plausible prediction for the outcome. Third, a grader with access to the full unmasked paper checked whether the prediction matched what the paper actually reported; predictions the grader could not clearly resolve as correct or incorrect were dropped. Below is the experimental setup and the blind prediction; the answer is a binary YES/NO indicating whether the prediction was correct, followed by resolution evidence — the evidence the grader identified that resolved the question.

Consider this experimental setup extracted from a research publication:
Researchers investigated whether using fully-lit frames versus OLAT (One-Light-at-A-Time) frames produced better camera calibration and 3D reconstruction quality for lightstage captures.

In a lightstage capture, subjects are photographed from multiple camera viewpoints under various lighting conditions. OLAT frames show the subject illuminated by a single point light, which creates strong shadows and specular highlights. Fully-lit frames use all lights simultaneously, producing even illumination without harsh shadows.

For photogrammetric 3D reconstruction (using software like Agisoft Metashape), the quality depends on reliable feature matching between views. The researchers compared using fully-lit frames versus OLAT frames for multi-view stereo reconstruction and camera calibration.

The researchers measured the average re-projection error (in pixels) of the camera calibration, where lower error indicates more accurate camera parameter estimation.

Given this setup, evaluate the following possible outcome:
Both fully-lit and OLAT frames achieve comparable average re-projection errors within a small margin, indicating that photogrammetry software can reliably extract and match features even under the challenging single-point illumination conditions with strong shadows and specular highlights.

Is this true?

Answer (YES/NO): NO